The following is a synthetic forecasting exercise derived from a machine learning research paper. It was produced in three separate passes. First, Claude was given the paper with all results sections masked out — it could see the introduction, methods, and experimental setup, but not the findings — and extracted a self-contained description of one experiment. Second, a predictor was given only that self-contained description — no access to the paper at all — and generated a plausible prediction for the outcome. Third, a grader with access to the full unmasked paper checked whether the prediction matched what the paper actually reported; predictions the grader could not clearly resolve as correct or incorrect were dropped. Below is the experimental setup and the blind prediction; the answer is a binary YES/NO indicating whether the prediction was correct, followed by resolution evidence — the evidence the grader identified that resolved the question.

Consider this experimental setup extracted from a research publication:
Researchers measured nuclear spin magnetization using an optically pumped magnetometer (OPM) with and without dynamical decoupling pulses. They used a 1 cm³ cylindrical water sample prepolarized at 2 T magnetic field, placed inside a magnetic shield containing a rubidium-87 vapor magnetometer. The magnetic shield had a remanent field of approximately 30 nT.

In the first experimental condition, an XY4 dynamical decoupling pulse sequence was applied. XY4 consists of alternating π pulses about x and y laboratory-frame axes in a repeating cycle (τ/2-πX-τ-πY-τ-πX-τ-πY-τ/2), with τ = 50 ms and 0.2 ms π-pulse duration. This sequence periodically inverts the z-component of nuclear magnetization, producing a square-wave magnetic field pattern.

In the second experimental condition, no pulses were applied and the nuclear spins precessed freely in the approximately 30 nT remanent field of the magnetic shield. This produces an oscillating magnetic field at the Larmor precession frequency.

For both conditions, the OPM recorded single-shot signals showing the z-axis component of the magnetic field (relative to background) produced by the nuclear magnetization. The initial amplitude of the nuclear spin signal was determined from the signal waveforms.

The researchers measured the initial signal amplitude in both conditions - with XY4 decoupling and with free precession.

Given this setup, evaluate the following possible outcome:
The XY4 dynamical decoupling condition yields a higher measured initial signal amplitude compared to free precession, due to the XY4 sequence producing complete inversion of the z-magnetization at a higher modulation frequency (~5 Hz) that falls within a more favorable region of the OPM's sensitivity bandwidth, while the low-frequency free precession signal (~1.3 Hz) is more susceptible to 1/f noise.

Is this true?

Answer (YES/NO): NO